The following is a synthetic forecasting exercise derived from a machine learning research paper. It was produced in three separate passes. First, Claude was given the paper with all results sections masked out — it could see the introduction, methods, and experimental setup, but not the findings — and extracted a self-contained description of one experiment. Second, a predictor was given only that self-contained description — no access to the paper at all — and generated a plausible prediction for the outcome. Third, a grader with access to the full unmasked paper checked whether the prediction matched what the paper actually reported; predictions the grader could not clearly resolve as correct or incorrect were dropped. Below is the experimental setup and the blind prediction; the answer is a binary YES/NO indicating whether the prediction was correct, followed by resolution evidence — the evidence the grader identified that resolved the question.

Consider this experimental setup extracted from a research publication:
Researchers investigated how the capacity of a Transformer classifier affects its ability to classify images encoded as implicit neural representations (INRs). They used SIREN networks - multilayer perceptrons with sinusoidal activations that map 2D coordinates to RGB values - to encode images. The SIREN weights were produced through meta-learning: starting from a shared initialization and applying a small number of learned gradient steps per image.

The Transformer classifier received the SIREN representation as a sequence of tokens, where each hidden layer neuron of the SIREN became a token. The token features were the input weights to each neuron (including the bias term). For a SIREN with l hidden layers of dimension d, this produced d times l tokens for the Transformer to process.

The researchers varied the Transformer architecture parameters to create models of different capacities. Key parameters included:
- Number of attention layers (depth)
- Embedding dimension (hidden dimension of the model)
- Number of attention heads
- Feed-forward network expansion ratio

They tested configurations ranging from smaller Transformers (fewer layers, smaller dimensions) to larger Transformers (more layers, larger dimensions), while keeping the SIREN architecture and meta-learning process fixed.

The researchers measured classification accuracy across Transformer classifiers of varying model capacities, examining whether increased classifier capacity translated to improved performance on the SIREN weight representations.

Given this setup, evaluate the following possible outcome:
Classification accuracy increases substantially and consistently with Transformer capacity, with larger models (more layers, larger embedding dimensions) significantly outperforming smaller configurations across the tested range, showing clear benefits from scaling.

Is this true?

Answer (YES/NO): NO